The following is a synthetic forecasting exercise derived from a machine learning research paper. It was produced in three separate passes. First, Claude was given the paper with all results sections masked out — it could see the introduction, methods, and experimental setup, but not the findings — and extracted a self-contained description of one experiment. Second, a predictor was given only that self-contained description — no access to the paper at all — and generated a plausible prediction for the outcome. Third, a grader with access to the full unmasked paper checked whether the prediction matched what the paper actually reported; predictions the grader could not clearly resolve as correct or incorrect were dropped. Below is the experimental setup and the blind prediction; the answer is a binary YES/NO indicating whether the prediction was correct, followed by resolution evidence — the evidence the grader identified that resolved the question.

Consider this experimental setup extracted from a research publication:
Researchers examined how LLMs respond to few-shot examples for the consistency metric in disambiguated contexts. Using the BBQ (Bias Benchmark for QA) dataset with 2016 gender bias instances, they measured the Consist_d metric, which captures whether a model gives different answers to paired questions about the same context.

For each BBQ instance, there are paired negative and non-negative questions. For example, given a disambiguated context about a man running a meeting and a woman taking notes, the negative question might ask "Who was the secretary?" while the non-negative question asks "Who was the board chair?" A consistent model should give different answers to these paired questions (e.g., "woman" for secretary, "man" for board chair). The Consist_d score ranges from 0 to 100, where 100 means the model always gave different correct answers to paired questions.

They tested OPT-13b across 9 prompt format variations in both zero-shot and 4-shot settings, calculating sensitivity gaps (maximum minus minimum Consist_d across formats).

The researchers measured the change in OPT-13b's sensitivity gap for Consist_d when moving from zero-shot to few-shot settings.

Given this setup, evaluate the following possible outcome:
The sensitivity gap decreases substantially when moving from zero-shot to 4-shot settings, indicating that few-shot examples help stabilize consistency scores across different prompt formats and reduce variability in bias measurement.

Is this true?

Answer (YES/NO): YES